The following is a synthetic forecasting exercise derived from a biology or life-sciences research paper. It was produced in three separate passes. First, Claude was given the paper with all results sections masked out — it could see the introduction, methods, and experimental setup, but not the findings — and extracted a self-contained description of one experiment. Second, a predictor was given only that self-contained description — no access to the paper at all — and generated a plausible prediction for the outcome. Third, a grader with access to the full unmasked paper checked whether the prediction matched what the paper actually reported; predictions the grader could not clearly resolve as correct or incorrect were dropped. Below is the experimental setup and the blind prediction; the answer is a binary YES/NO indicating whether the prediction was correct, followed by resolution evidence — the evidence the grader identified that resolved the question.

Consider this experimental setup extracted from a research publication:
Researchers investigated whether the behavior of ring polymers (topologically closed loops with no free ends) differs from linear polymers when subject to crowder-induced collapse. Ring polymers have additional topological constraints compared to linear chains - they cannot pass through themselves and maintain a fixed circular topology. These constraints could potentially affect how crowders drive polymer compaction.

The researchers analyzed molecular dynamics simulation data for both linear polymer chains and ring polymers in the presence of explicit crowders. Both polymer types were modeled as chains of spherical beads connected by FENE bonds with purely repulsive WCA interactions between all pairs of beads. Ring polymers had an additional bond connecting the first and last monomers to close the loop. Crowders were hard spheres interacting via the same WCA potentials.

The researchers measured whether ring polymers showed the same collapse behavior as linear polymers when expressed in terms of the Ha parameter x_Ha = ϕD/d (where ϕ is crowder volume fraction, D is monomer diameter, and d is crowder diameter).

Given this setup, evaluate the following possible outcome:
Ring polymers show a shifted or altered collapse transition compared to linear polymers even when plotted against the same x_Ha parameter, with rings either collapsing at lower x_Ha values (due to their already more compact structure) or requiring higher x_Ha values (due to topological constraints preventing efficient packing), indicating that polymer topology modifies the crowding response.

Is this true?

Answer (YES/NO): YES